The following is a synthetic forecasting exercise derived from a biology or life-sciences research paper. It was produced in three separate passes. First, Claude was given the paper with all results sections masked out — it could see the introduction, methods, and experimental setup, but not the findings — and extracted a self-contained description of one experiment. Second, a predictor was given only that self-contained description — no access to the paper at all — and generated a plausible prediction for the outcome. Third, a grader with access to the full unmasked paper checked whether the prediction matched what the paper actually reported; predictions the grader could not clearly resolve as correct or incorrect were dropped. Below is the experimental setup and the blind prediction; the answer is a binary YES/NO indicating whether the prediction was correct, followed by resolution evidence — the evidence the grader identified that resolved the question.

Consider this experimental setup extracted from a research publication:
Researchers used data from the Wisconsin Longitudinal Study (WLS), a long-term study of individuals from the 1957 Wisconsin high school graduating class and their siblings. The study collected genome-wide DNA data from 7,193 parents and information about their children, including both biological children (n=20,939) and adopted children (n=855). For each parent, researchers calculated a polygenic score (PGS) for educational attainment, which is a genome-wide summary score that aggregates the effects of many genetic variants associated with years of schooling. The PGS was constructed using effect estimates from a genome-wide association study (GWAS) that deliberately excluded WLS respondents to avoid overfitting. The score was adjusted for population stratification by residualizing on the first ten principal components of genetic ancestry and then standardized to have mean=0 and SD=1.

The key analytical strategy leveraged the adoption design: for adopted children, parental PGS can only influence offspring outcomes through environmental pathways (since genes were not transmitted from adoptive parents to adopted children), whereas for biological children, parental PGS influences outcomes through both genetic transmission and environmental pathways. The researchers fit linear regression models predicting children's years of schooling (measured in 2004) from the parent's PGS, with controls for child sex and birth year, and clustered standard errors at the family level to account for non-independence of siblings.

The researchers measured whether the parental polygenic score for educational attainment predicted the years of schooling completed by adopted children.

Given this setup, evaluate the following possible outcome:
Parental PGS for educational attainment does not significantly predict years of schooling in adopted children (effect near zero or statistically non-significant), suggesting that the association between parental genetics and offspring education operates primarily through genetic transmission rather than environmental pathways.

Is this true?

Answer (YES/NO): NO